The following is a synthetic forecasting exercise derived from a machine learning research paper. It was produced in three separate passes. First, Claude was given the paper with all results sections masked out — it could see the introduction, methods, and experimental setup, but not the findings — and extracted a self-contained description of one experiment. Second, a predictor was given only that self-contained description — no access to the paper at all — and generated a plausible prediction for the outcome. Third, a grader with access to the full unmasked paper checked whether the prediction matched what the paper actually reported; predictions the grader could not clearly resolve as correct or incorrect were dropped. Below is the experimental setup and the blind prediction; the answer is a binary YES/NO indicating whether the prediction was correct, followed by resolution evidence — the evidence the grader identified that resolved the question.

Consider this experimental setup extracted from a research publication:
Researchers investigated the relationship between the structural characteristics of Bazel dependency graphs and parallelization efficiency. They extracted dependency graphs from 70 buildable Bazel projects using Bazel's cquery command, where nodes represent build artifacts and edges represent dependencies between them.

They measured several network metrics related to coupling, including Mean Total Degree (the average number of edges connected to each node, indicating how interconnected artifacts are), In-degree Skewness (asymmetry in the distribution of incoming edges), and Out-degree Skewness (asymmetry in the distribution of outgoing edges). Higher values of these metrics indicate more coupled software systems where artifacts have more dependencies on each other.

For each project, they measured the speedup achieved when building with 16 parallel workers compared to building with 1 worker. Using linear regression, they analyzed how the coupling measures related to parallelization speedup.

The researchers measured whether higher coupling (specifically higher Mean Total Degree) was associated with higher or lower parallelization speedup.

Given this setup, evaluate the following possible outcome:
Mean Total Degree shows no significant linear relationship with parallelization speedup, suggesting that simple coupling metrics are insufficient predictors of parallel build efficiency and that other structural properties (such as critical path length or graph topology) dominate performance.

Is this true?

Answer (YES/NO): YES